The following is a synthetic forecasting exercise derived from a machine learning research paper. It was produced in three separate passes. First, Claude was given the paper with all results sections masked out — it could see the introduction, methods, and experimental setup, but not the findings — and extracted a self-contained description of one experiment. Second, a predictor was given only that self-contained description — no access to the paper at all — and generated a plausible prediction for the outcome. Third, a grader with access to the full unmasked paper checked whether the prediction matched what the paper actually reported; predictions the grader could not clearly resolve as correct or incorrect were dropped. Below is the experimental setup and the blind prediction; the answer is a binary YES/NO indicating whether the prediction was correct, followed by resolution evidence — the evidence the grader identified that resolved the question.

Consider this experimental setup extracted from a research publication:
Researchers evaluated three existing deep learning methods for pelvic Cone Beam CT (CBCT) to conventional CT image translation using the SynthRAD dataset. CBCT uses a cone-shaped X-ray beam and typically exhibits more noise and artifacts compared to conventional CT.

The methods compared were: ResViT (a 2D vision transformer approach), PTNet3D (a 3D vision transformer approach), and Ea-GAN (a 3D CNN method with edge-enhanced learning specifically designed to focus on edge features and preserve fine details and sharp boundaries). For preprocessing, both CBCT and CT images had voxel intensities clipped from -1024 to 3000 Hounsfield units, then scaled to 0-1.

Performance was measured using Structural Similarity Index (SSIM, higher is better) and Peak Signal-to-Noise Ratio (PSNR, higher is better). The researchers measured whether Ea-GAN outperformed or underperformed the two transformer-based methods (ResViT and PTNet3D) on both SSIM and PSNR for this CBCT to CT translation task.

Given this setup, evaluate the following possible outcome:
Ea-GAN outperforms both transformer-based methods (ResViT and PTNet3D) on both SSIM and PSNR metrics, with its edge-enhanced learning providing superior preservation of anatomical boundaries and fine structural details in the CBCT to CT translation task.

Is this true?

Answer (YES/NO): NO